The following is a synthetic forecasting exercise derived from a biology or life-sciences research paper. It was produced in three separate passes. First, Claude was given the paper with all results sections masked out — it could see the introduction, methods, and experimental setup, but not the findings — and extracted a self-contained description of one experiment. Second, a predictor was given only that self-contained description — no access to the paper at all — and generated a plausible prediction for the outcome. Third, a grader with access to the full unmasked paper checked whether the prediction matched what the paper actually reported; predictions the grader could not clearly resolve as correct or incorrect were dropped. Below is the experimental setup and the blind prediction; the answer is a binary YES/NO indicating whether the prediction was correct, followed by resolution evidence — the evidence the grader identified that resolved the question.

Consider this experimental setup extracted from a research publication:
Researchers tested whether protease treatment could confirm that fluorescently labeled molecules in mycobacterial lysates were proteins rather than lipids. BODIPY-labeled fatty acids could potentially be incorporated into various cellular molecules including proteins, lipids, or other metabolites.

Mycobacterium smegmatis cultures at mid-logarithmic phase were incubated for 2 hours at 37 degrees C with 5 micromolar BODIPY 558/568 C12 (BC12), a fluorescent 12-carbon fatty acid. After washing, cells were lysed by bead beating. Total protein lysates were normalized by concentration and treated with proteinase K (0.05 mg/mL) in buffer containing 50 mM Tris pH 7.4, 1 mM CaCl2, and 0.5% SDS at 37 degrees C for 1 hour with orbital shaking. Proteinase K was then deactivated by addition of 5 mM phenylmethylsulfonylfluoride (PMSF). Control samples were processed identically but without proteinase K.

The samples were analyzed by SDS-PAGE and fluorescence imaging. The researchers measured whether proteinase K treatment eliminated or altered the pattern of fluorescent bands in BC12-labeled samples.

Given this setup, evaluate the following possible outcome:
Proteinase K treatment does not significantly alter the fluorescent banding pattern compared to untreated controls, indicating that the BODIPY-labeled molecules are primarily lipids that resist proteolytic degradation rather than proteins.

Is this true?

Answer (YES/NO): NO